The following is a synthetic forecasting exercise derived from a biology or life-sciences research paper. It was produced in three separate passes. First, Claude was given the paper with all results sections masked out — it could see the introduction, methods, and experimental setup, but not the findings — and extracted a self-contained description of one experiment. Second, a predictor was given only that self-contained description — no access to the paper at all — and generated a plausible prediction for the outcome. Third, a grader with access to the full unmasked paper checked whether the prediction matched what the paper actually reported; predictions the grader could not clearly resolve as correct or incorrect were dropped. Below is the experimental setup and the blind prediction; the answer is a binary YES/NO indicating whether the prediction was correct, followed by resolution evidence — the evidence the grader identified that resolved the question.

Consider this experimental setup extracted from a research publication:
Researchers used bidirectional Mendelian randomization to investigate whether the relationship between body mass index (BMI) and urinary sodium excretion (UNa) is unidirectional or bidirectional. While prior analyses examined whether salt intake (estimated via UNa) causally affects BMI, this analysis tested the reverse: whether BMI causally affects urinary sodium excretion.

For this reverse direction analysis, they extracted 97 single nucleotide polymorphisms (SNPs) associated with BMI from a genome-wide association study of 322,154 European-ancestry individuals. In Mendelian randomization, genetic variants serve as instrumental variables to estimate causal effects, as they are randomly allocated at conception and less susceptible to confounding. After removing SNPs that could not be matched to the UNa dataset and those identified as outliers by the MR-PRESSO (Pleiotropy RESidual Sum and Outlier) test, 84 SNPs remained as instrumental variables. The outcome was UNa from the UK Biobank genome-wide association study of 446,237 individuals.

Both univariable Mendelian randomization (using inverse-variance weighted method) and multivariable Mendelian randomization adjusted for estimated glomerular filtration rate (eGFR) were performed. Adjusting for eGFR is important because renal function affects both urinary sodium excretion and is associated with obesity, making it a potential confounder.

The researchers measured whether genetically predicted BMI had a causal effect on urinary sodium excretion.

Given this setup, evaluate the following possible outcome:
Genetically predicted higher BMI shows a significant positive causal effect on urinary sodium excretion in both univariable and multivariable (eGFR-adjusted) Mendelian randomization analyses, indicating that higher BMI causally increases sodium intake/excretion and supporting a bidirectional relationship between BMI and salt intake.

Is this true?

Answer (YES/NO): YES